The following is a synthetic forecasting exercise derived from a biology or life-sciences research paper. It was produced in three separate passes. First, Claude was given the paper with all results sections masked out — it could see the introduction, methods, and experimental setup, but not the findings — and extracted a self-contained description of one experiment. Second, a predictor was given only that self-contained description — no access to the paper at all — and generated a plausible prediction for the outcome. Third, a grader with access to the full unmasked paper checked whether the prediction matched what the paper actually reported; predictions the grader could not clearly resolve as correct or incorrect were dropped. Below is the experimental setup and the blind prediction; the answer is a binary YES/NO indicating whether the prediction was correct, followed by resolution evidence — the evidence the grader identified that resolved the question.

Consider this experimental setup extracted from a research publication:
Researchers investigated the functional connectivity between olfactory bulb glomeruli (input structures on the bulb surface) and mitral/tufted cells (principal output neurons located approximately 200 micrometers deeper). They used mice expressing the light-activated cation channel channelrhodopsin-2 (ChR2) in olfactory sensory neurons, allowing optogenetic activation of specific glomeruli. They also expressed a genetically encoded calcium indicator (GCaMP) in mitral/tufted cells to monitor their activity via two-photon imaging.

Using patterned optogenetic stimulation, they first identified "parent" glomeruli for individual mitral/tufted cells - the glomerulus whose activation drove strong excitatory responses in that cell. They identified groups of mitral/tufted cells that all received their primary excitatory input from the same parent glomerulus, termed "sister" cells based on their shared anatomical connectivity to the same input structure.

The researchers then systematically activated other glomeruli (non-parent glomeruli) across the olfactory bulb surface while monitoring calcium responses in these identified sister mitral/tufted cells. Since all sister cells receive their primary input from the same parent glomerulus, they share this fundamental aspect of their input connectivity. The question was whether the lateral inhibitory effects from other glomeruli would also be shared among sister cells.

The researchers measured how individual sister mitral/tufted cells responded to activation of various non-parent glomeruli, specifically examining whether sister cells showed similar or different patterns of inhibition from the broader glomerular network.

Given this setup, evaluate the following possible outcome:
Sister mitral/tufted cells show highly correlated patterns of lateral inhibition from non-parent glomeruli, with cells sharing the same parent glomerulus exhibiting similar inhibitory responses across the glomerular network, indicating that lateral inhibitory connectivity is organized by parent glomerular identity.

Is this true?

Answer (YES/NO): NO